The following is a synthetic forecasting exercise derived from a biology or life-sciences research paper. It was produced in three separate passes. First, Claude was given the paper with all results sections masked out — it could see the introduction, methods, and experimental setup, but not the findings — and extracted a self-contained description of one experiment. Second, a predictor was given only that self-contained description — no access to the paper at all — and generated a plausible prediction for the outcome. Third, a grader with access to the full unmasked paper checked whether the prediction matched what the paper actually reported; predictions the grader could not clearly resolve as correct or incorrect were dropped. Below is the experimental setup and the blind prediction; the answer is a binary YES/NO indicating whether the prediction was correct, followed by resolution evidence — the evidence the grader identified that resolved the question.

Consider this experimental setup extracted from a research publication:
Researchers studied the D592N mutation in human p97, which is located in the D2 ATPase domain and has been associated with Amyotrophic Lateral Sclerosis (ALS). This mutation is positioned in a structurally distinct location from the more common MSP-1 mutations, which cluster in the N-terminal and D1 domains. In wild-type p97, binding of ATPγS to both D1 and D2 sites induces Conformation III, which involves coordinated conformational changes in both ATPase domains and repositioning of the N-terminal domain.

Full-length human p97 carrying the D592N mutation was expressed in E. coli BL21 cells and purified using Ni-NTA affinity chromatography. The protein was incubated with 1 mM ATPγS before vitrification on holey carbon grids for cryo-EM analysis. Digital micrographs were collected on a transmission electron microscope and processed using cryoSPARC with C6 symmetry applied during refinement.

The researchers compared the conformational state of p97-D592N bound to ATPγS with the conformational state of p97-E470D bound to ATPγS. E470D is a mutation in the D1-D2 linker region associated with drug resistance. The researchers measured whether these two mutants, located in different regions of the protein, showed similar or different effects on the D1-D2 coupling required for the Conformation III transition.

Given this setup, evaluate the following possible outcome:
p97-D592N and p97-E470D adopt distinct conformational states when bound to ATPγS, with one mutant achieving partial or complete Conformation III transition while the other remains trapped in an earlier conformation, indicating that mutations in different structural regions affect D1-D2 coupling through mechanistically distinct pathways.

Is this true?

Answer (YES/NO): NO